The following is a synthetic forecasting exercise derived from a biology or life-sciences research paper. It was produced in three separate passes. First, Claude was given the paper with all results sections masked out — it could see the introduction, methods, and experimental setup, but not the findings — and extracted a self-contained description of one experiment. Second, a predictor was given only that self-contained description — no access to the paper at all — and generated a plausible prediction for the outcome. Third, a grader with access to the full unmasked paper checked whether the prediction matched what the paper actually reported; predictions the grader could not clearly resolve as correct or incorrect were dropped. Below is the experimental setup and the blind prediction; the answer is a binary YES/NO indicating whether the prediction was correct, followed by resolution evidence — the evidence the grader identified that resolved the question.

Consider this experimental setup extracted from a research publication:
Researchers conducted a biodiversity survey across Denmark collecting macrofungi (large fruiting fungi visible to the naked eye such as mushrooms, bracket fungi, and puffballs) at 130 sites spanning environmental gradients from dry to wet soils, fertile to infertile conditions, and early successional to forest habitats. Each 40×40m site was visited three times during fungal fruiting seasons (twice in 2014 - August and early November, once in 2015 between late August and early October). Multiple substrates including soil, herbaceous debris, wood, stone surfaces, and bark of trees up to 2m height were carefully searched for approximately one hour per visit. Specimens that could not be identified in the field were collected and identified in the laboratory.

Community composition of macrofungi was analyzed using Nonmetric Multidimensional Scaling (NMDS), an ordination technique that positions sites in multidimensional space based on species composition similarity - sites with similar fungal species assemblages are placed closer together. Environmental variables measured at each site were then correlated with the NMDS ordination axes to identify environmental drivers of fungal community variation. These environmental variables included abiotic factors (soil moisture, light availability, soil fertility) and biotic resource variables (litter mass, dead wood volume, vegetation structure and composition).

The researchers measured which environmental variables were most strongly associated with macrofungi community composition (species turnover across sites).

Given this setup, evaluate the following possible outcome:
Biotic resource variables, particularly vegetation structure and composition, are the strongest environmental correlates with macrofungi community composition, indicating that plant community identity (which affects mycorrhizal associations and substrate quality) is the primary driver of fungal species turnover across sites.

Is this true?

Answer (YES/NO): NO